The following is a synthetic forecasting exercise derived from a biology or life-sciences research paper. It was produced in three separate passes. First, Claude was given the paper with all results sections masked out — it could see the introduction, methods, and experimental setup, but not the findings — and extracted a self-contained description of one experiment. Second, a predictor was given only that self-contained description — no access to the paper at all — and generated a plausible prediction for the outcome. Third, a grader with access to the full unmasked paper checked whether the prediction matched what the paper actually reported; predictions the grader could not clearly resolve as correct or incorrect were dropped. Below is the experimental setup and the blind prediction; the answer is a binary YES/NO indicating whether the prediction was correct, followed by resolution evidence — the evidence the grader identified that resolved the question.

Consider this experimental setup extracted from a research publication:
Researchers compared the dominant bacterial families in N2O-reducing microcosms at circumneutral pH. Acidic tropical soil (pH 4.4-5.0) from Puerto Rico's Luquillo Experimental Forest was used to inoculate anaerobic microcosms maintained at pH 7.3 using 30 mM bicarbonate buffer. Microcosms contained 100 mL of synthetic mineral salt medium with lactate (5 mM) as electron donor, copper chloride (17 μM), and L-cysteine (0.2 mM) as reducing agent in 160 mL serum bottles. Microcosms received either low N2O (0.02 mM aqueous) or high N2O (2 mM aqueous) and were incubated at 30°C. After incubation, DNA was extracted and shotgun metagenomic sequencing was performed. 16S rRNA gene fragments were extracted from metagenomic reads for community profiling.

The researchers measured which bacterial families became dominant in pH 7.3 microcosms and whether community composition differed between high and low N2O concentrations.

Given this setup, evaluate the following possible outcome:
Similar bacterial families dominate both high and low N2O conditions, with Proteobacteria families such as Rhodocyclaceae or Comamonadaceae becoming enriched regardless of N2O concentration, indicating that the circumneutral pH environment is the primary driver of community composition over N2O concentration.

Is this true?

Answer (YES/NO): YES